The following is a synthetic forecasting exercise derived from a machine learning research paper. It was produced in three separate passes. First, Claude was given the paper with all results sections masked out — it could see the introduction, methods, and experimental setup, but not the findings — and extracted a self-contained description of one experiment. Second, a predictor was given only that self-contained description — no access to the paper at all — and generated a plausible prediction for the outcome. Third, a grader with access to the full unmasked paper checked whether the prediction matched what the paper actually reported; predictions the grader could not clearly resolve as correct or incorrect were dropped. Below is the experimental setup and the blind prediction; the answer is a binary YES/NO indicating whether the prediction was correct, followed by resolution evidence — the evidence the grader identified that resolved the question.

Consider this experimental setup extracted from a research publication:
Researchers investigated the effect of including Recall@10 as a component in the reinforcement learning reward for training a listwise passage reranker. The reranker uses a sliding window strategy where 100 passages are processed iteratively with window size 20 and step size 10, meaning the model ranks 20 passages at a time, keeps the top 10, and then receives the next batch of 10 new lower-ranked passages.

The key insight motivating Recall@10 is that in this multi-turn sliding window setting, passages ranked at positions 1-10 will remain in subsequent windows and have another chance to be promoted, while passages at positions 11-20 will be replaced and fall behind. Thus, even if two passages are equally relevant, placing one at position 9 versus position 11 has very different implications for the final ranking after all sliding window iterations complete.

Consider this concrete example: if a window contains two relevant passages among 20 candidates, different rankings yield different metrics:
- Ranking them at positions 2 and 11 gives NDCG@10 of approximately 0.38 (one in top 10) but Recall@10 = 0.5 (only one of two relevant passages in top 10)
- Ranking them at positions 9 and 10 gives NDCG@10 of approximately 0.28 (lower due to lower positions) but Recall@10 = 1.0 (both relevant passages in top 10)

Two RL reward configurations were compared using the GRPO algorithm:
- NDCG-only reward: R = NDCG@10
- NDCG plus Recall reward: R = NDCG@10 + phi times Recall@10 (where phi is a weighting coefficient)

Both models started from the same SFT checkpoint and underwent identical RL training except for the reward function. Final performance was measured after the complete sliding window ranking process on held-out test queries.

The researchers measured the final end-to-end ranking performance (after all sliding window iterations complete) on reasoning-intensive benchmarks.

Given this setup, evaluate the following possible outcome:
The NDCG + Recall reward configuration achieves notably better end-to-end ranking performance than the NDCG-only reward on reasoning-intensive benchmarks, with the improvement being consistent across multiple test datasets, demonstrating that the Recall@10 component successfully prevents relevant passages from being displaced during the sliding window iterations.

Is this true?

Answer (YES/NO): NO